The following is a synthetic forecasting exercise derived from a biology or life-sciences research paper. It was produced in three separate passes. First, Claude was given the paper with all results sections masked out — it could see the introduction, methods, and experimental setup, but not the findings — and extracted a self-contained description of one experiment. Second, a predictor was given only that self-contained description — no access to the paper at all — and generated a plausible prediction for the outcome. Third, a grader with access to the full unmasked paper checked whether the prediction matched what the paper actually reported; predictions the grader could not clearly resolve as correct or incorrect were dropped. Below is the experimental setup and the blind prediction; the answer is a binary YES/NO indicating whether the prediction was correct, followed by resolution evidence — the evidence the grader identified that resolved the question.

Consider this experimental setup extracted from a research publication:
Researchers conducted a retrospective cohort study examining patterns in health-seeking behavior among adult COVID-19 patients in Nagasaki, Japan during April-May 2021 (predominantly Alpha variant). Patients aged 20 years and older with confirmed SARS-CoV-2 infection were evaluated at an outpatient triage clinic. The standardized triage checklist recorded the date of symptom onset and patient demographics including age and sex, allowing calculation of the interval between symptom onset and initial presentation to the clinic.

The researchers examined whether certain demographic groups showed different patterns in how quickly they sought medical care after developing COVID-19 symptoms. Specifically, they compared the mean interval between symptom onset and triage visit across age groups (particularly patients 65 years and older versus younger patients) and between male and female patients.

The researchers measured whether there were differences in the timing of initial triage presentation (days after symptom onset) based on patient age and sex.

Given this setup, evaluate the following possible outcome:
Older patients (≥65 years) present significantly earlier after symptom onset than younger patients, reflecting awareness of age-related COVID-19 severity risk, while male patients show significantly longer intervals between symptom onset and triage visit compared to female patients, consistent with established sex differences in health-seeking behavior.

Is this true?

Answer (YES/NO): NO